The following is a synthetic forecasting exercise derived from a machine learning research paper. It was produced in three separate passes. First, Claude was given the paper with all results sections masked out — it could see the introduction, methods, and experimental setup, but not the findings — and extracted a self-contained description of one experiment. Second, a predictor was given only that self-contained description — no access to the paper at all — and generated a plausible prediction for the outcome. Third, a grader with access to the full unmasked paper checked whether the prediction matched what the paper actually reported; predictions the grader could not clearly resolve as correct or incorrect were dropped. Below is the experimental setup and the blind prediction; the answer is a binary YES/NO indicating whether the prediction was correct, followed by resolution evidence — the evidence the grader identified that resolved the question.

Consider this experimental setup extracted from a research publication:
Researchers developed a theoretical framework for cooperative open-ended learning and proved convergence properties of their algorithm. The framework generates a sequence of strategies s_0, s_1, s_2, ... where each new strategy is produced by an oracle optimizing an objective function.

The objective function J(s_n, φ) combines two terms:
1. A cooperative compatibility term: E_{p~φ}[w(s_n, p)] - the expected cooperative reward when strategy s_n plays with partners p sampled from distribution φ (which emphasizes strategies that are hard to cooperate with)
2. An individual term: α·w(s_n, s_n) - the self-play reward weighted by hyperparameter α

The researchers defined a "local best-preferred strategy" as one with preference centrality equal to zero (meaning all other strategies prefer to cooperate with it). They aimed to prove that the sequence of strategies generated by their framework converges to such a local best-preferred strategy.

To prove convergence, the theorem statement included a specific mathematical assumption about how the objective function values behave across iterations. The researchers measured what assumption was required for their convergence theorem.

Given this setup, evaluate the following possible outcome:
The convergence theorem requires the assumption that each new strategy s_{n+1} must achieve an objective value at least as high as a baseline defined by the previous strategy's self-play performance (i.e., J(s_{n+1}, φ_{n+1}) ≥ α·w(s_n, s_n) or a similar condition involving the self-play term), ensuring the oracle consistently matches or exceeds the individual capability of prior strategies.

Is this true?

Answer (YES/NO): NO